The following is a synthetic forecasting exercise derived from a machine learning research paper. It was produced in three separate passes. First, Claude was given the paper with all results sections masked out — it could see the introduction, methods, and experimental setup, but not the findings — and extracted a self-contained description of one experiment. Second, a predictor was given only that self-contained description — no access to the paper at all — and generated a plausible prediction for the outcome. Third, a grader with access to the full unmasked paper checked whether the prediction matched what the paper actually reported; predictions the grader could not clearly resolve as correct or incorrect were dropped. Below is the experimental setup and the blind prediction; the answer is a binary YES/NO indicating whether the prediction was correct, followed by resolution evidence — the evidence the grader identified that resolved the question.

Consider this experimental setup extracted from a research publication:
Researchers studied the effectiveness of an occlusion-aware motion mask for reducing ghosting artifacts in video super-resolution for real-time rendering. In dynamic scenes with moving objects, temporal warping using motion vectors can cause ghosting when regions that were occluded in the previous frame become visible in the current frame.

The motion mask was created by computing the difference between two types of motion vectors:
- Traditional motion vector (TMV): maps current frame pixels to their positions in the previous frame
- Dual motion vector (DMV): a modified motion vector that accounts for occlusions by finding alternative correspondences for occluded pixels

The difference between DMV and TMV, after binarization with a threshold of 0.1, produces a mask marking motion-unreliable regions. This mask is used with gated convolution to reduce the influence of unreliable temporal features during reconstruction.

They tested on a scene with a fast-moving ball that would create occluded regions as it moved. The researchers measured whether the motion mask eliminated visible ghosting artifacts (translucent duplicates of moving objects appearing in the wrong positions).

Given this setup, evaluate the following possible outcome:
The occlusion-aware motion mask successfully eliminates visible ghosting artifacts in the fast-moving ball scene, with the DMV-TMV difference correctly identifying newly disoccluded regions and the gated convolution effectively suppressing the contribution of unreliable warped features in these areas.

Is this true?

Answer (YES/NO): YES